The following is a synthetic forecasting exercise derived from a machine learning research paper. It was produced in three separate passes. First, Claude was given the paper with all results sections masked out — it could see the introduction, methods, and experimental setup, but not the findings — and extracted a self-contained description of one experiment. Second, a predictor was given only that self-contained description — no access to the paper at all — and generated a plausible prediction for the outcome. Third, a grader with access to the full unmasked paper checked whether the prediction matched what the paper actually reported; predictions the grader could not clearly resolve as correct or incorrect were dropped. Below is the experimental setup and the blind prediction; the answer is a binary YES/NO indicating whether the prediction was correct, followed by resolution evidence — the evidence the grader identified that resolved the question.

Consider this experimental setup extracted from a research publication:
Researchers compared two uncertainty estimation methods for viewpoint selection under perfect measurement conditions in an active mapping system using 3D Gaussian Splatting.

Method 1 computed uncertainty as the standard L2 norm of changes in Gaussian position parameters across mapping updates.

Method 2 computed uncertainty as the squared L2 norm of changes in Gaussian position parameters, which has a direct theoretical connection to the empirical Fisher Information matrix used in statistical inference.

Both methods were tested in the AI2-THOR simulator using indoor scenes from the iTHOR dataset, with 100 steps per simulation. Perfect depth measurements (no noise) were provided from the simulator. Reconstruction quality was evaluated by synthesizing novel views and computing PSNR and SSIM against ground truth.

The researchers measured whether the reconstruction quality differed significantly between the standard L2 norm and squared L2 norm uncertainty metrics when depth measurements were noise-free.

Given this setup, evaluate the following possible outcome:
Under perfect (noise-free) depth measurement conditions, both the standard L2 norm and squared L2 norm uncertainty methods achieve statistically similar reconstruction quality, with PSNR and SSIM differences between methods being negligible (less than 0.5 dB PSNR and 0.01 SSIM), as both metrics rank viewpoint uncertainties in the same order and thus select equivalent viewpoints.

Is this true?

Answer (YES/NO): NO